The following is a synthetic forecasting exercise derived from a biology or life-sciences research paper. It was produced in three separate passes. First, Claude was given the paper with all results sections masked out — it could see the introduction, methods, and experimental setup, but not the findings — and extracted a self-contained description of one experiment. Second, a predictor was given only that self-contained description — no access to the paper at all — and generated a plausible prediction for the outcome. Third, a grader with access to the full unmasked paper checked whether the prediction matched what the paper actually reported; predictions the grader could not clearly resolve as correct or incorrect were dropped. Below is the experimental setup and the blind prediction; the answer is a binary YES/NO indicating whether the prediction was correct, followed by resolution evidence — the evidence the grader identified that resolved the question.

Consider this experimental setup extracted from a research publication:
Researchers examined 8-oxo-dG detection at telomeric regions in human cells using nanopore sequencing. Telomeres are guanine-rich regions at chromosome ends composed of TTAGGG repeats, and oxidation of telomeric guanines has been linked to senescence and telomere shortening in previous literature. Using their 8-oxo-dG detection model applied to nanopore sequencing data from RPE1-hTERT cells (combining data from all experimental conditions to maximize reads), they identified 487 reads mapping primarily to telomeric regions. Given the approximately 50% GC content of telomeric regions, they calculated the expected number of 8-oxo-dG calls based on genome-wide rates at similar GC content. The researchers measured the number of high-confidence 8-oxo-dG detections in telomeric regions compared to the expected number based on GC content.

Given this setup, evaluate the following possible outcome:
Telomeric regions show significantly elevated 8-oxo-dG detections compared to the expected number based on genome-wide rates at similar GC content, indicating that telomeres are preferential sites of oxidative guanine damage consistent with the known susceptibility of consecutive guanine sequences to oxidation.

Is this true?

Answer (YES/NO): NO